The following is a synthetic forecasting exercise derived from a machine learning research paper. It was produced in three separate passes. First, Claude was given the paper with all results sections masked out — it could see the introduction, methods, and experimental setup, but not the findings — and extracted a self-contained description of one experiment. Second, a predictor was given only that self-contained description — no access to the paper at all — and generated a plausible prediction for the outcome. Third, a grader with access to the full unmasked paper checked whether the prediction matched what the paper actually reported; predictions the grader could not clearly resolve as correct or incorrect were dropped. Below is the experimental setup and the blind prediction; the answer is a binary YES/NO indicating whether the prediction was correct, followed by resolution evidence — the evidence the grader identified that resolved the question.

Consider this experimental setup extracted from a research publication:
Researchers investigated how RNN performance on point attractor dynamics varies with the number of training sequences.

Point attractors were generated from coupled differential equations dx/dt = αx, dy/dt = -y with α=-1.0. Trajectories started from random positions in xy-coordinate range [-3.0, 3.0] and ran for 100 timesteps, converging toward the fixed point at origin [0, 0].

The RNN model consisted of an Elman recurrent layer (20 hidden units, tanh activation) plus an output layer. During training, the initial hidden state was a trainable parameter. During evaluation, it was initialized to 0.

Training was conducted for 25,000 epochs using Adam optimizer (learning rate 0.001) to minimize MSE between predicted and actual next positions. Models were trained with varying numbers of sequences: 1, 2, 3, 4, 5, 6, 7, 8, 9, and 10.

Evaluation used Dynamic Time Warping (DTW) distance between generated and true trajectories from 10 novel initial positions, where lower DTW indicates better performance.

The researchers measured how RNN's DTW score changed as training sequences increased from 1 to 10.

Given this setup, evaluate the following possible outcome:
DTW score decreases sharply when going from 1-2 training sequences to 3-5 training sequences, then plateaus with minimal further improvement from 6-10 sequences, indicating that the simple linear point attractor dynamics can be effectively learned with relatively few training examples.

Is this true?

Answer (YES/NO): NO